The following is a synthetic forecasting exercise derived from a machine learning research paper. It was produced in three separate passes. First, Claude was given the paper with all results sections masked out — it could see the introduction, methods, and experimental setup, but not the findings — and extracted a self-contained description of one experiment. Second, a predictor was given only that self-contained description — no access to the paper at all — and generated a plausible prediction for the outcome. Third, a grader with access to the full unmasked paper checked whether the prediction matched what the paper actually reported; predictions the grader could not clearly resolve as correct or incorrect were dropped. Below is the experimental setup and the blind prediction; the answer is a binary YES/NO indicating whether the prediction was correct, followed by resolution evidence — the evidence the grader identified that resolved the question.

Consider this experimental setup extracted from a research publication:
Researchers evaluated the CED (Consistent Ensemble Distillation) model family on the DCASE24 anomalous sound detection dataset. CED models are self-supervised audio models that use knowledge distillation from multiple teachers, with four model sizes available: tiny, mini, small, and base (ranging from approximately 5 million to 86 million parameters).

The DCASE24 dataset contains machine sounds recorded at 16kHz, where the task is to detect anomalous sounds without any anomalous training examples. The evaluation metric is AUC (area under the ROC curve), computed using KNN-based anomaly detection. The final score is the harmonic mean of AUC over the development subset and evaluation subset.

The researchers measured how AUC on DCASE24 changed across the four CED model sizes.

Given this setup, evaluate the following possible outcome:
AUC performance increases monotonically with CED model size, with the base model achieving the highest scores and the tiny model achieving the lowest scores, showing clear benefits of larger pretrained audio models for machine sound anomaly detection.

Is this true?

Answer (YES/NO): NO